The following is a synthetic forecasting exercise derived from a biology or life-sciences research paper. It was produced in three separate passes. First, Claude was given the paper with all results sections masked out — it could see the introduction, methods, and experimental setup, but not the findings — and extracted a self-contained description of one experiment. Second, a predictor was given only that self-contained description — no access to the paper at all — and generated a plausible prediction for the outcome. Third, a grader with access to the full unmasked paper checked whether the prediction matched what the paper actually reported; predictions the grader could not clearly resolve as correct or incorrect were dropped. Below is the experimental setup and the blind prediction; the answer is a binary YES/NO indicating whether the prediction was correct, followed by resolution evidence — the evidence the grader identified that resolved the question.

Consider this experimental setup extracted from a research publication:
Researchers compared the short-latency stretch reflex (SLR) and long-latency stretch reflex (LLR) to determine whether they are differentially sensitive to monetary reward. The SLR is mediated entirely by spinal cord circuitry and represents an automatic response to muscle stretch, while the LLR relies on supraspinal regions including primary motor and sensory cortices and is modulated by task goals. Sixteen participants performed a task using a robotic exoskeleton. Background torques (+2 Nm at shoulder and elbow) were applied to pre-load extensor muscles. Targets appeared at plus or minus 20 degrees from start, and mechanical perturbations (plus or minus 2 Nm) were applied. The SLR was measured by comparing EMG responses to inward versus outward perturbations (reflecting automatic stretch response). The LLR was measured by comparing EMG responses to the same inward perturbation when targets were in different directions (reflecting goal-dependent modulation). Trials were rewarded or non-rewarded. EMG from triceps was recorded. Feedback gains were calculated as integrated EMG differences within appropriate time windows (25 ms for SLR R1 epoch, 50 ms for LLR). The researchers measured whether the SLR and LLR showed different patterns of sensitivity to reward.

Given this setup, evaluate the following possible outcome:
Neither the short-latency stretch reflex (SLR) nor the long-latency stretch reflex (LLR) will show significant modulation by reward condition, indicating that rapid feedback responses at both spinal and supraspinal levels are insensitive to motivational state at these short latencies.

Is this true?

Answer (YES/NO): NO